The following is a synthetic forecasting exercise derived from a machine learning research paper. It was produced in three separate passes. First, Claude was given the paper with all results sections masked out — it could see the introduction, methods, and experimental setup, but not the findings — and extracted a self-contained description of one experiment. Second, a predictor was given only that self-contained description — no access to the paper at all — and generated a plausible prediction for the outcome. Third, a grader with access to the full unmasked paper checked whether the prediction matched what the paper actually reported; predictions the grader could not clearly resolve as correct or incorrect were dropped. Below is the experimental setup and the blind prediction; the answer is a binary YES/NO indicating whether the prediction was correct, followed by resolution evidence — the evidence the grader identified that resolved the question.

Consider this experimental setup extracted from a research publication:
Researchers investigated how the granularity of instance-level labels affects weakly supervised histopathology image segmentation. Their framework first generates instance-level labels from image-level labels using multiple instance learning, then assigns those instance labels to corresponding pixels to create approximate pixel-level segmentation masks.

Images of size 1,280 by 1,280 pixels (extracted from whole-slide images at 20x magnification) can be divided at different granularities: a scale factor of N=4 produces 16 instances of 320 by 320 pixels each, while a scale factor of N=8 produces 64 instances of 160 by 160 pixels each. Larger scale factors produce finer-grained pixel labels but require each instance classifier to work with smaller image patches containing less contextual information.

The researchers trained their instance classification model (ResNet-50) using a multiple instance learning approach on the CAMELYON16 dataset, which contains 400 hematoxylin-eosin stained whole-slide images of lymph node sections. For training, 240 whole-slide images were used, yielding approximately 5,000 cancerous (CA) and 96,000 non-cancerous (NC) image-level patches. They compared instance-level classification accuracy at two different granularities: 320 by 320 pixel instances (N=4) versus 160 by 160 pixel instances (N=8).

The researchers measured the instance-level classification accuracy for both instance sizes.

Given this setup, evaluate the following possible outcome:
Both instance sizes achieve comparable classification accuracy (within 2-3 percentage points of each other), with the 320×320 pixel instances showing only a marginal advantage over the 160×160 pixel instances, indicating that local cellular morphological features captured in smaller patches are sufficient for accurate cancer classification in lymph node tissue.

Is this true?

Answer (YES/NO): YES